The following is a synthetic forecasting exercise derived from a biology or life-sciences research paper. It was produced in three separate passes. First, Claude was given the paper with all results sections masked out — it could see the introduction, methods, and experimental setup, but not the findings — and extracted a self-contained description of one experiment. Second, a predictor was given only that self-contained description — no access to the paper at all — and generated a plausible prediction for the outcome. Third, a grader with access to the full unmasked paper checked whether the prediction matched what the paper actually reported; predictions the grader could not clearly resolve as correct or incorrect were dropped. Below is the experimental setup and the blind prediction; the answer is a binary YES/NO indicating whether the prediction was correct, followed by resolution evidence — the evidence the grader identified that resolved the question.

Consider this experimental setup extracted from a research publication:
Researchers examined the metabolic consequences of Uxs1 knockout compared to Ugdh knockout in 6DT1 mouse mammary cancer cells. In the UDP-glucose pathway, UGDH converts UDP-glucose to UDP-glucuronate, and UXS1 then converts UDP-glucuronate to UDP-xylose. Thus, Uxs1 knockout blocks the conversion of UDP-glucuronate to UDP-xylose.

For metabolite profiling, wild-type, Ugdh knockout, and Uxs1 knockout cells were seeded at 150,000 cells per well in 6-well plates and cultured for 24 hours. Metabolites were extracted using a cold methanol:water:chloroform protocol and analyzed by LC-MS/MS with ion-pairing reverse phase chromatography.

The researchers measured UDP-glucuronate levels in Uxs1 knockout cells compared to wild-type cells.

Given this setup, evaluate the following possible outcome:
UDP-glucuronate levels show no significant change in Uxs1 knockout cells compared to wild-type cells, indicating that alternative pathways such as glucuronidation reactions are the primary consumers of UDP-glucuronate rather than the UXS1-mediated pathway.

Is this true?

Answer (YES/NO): NO